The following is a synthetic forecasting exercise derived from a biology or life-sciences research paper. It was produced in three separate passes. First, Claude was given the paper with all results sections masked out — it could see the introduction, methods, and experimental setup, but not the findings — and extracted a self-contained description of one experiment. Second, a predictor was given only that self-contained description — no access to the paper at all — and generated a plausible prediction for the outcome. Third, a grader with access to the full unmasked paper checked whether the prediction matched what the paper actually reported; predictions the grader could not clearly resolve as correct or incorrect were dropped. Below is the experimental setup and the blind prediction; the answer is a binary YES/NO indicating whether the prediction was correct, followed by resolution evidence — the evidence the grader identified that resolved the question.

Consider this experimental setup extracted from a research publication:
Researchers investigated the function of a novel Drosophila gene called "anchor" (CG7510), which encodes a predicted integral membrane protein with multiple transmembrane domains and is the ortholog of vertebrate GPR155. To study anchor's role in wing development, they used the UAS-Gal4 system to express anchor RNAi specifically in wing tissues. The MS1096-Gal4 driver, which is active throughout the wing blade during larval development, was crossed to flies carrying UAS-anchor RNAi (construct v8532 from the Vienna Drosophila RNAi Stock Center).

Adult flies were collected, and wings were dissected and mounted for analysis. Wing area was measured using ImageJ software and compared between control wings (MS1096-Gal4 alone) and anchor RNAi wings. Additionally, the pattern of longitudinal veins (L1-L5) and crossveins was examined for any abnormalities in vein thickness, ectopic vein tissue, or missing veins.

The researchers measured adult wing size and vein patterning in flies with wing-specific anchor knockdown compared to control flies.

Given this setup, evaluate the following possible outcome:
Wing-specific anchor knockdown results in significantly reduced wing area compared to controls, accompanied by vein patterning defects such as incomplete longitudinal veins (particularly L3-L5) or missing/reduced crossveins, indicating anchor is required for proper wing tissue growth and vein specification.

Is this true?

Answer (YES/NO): NO